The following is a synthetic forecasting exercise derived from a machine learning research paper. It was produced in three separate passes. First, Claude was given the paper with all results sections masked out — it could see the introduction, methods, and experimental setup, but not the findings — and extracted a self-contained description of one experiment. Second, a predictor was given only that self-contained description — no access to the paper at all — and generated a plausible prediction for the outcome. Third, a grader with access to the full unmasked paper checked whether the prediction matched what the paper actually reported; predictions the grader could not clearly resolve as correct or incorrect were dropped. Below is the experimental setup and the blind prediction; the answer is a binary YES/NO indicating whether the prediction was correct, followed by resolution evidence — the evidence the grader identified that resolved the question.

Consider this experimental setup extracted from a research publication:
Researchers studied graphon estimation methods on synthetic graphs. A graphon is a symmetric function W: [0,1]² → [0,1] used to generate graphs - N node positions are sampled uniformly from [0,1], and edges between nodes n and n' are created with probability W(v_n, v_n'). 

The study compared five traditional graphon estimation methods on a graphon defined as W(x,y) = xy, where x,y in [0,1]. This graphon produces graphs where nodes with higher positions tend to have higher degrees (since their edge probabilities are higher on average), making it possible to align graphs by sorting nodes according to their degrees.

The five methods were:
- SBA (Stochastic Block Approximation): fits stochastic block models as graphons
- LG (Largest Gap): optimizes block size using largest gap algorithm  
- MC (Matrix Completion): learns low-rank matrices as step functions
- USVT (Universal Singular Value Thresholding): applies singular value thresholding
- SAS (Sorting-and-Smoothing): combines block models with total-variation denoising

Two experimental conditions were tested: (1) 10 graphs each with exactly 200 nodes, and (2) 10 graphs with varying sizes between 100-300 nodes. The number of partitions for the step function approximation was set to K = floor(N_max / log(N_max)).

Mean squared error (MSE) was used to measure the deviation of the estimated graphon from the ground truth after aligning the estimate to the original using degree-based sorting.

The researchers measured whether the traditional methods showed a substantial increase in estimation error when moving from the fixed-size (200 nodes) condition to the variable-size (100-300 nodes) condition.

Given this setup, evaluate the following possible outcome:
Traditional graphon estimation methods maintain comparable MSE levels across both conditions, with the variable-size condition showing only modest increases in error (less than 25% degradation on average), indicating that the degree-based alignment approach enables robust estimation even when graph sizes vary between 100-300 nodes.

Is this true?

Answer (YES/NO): NO